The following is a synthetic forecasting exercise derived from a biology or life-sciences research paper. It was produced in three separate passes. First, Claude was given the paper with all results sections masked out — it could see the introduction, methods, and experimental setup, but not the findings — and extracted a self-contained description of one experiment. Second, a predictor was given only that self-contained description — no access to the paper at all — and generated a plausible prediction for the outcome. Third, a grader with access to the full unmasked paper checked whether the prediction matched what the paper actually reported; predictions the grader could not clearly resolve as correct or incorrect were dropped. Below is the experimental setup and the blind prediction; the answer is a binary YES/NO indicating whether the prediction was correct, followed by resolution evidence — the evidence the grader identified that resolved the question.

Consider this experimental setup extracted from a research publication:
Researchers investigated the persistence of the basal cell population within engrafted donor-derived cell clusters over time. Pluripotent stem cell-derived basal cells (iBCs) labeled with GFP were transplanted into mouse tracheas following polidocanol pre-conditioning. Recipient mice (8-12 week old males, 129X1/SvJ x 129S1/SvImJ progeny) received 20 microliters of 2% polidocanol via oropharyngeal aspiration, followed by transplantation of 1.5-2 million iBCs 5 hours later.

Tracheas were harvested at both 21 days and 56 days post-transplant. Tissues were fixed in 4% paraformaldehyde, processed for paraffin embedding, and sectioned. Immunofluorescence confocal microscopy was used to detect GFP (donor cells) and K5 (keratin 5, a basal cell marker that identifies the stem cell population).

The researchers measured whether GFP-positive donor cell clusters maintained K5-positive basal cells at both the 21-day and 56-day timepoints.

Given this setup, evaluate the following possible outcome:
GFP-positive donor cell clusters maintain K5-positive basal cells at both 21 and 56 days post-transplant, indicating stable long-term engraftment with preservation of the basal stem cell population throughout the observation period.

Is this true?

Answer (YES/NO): YES